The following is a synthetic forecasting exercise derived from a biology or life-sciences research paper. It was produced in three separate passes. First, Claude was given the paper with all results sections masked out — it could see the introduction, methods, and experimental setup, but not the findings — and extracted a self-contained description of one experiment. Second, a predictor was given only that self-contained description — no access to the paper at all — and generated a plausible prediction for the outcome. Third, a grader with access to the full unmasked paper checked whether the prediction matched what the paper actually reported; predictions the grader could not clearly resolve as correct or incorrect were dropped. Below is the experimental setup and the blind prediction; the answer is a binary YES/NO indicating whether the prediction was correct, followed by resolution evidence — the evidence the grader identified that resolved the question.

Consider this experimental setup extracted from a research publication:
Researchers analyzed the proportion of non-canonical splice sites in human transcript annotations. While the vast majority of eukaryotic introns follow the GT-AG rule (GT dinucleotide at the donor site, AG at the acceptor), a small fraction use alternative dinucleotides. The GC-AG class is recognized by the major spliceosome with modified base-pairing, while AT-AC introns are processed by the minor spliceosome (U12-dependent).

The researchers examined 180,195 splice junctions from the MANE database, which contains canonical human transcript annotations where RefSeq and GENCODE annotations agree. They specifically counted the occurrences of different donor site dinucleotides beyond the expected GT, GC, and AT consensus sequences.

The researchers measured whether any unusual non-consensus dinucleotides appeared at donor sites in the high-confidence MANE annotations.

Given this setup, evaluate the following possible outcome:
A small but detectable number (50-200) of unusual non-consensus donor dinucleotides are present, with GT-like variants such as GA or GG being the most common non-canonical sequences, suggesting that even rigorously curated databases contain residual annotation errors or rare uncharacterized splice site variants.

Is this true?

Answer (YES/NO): NO